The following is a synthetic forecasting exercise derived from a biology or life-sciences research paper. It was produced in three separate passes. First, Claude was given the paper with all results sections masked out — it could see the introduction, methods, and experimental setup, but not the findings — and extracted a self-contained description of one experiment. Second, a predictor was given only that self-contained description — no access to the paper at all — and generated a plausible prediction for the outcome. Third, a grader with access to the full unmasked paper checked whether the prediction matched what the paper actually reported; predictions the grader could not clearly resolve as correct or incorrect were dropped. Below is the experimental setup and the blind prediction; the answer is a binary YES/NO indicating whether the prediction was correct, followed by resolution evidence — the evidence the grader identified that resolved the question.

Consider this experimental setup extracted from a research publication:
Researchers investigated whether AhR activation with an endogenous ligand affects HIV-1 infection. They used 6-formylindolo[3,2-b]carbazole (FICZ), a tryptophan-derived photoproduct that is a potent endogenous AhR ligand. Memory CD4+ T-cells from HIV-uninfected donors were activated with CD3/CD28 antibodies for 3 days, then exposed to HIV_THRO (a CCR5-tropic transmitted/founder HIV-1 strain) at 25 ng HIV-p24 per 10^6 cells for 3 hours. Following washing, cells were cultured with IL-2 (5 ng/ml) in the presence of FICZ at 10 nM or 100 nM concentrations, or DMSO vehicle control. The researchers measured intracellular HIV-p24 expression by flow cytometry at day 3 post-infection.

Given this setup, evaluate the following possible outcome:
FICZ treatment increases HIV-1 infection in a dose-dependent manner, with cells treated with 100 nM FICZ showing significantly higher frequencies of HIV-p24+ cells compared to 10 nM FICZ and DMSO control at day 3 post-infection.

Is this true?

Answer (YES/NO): NO